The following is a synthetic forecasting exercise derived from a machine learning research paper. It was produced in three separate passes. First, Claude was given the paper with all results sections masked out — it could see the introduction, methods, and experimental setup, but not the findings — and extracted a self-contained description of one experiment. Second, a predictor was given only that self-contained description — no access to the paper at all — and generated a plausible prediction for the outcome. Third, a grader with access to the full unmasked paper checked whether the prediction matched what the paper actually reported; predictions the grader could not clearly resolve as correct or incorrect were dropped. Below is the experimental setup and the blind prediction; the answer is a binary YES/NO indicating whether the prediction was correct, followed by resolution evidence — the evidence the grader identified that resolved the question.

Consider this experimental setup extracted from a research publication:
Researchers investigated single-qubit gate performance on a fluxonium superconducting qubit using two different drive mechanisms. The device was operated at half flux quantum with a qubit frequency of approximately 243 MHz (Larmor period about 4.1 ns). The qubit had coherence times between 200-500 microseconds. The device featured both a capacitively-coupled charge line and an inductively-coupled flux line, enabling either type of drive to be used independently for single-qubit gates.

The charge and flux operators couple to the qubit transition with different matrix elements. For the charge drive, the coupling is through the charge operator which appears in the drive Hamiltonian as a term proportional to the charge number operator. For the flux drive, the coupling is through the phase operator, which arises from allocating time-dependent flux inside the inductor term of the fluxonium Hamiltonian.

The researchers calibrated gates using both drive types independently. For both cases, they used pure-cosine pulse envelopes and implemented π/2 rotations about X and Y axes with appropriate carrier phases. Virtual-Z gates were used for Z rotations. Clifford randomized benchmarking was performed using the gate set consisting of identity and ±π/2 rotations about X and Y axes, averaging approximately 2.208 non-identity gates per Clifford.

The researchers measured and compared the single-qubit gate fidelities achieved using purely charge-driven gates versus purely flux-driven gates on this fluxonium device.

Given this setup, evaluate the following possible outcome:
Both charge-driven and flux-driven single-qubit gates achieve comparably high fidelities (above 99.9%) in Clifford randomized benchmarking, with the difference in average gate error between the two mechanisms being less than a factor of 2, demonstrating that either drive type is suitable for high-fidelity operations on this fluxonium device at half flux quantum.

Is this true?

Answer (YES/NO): NO